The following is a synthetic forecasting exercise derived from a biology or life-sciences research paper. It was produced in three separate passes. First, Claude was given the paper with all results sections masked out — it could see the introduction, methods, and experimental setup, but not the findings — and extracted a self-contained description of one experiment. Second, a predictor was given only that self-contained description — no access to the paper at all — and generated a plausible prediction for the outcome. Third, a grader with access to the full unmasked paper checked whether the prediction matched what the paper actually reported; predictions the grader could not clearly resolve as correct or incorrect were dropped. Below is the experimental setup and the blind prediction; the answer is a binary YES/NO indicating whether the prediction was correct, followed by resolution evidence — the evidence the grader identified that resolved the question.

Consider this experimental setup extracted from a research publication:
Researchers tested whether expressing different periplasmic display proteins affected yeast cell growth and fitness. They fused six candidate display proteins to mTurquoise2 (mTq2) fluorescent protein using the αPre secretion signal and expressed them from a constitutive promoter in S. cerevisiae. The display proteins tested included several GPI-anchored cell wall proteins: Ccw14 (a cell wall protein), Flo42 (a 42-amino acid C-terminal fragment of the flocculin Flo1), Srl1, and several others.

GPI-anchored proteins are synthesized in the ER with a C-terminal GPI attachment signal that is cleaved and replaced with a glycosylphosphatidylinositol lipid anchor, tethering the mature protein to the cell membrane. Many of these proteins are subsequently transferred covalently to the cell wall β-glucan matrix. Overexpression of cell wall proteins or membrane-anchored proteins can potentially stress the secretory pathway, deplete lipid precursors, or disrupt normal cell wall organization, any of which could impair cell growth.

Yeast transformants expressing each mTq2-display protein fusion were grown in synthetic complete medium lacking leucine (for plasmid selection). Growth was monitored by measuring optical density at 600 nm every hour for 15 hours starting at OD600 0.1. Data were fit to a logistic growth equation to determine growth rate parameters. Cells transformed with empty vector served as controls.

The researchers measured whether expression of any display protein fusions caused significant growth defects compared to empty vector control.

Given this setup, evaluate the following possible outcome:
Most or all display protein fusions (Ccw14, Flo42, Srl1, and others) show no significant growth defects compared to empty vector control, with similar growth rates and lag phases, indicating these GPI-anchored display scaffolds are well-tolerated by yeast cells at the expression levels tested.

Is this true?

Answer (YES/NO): YES